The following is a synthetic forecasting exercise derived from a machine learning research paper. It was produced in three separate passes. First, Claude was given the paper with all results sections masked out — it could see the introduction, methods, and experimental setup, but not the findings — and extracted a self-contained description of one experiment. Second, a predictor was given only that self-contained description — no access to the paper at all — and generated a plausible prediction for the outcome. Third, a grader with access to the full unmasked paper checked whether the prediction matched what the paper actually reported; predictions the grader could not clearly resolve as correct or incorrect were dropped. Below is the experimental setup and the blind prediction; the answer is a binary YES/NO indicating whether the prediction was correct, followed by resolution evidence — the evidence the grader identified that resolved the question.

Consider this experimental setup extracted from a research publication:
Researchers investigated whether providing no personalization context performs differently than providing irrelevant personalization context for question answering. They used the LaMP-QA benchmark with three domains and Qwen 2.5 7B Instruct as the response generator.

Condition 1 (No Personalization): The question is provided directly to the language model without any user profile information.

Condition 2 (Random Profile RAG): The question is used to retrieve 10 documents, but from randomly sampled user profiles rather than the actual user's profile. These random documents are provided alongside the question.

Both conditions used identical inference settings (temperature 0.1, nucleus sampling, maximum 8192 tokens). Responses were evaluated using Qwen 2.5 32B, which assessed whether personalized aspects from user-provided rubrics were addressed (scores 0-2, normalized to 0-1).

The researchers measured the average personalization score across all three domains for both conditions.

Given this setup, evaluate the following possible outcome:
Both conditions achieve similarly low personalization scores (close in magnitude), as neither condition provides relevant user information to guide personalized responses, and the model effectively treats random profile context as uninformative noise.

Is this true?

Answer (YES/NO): NO